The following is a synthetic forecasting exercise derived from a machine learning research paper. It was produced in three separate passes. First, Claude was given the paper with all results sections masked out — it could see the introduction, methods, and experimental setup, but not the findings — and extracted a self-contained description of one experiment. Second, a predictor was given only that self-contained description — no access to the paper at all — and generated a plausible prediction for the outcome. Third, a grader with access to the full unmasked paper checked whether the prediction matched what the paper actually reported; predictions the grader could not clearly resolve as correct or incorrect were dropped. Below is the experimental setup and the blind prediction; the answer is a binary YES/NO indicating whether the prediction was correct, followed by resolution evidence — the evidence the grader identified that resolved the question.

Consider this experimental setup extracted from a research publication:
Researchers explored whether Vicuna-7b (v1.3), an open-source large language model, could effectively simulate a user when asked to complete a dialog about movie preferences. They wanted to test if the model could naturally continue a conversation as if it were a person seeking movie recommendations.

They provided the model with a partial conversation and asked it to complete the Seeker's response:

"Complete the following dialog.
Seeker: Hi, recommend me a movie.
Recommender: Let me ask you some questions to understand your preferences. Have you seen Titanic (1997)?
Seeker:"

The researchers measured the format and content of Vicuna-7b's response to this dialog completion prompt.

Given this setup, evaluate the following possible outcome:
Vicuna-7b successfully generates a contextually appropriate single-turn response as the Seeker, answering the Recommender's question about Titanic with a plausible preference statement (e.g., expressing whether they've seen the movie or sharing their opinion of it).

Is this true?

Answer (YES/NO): NO